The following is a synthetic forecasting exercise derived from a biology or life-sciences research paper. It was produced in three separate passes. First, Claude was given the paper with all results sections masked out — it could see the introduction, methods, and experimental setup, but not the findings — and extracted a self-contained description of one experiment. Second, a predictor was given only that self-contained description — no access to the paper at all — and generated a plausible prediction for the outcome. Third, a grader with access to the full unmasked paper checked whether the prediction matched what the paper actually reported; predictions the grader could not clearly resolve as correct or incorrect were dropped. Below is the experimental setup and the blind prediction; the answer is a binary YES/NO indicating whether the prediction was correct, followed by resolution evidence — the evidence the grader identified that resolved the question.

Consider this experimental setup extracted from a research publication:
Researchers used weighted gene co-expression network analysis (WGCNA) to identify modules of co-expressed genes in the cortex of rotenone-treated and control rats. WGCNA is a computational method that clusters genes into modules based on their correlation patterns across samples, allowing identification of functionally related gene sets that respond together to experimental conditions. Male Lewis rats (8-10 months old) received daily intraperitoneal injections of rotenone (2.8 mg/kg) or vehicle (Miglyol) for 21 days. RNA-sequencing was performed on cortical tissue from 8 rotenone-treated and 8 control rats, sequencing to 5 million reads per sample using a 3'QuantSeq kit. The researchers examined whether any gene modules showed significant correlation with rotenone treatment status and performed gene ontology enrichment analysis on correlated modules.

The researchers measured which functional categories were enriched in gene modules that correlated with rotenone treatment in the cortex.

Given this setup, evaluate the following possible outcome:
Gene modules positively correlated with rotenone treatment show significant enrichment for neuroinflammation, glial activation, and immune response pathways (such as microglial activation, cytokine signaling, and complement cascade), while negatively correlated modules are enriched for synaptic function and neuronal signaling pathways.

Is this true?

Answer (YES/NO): NO